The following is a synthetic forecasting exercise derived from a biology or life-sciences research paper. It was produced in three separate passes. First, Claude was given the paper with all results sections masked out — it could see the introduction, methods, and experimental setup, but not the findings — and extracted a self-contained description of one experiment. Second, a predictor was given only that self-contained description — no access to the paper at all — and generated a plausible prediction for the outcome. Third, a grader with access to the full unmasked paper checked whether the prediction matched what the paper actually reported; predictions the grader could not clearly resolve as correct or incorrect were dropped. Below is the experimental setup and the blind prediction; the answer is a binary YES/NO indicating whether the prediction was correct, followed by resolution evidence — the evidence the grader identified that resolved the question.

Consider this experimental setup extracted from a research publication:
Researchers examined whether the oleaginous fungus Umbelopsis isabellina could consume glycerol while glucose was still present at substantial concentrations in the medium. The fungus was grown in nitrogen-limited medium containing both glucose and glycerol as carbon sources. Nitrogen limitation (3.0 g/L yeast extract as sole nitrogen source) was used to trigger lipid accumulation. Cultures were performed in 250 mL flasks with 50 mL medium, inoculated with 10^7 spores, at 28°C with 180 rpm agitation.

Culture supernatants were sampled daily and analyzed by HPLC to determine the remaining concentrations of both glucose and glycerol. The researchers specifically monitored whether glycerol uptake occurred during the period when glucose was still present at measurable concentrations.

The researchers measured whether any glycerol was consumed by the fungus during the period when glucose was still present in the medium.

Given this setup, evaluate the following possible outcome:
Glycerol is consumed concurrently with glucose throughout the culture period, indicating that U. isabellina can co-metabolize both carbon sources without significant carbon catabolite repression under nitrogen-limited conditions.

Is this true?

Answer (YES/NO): NO